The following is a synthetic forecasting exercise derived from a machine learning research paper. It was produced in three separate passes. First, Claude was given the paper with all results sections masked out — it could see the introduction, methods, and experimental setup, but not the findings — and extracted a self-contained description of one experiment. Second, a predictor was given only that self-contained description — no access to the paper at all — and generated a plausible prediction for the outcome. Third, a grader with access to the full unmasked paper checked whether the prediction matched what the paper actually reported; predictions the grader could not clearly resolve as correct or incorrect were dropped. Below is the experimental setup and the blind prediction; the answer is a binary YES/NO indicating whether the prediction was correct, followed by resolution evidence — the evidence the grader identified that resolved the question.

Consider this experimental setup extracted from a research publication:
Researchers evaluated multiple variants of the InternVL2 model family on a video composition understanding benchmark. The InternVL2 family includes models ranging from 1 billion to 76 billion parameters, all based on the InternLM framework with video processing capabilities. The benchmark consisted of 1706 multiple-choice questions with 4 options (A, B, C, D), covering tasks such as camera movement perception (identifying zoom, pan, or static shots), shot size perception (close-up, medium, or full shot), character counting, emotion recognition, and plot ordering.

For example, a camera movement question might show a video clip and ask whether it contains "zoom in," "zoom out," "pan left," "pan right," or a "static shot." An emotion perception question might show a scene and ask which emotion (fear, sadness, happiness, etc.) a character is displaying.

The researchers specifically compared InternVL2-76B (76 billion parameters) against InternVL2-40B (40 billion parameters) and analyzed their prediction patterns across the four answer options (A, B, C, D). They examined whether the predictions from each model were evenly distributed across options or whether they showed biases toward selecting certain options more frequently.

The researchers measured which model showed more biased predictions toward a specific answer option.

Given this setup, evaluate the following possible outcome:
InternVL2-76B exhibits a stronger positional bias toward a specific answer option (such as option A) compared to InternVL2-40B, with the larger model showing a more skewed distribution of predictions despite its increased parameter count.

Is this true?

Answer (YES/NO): YES